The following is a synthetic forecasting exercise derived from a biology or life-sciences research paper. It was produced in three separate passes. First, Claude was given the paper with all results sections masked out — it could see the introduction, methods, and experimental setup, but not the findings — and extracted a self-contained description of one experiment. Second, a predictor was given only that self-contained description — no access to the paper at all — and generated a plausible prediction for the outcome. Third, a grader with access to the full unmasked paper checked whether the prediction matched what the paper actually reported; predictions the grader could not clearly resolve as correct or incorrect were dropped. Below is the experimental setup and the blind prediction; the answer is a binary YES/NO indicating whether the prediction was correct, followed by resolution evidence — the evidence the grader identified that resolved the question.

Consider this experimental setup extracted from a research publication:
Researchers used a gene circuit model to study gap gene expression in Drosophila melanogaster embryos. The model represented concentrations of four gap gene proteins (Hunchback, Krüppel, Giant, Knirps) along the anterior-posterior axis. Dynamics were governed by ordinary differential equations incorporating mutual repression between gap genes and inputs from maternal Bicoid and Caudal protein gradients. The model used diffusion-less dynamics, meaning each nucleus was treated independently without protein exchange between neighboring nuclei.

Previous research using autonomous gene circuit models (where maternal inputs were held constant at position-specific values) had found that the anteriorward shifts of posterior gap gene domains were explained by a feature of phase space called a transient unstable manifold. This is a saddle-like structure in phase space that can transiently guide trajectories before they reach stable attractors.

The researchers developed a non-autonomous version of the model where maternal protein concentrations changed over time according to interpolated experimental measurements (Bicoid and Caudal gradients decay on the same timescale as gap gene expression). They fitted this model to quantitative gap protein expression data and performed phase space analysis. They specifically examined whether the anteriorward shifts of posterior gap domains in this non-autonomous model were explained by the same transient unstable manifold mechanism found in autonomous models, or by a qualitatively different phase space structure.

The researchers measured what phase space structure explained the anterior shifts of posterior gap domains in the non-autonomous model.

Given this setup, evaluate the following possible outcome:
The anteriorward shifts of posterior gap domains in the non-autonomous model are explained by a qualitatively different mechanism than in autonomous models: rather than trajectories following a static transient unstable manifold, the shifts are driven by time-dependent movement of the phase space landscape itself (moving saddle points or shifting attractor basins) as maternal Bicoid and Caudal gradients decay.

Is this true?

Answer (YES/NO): NO